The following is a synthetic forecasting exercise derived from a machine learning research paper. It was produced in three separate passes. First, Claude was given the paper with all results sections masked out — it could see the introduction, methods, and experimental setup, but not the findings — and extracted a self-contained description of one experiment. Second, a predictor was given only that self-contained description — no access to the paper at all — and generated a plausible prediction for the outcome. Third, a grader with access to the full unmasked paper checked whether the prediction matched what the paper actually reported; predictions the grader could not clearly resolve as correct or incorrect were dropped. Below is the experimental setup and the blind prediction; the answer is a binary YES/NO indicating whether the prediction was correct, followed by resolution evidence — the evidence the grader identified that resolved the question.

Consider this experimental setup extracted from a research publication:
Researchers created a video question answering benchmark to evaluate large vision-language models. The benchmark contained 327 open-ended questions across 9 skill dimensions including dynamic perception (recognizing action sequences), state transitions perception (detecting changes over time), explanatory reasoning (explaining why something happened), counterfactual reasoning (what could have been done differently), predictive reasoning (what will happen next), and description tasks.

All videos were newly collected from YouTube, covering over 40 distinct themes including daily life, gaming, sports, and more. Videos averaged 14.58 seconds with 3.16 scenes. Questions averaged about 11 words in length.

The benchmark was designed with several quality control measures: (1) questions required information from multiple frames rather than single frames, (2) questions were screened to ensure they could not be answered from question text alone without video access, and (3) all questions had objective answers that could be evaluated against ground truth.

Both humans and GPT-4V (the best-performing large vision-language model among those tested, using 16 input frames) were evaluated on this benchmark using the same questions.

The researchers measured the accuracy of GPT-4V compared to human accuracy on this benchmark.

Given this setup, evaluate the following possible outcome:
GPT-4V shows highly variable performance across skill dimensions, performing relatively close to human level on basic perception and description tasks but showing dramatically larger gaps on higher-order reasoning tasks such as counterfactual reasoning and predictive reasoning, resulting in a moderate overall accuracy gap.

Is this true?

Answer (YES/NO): NO